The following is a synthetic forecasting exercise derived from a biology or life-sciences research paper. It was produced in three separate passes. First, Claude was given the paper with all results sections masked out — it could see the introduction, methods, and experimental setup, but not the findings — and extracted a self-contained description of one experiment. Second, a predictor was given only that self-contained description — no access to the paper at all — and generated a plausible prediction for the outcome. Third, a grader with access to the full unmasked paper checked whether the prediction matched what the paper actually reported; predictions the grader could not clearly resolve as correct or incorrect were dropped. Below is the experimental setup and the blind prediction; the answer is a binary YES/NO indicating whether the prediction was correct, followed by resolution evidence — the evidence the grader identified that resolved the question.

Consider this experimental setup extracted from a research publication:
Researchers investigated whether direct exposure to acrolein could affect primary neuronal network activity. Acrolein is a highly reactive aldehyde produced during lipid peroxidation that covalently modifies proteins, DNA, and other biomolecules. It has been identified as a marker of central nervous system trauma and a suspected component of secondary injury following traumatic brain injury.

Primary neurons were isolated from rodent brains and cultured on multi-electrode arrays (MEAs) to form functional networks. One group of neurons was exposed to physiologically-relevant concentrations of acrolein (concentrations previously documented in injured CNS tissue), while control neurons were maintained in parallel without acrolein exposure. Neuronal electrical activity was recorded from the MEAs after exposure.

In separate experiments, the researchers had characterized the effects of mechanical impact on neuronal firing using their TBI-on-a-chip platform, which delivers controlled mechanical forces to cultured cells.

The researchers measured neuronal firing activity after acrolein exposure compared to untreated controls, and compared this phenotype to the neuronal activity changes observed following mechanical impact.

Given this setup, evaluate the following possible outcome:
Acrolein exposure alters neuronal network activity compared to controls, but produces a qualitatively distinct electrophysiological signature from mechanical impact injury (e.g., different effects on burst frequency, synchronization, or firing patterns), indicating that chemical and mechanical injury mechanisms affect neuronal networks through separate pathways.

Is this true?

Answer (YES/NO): NO